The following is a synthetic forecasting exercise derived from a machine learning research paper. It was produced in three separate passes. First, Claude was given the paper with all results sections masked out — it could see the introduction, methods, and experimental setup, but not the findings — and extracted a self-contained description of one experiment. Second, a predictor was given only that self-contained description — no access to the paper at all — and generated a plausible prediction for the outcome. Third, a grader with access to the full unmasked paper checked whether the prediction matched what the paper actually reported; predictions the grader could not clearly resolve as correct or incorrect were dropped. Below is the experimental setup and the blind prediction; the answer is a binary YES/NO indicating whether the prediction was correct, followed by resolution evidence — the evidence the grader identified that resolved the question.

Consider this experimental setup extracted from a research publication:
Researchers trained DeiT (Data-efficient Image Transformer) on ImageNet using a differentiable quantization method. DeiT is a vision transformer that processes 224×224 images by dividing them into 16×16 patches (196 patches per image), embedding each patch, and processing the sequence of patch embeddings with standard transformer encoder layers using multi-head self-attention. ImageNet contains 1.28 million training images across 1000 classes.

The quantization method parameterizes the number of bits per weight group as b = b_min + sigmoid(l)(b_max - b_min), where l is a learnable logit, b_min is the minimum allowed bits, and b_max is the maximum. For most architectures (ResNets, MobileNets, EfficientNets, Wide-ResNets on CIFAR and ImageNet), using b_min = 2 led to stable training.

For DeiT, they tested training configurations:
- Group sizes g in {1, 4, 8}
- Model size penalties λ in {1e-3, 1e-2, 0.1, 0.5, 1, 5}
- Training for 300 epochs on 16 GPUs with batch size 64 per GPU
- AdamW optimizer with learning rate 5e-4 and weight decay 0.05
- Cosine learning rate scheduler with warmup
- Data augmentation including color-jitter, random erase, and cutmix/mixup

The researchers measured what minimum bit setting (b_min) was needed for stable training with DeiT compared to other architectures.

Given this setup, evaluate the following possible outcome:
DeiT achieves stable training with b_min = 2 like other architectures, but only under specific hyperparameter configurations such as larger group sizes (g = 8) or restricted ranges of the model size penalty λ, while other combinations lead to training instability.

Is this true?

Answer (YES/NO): NO